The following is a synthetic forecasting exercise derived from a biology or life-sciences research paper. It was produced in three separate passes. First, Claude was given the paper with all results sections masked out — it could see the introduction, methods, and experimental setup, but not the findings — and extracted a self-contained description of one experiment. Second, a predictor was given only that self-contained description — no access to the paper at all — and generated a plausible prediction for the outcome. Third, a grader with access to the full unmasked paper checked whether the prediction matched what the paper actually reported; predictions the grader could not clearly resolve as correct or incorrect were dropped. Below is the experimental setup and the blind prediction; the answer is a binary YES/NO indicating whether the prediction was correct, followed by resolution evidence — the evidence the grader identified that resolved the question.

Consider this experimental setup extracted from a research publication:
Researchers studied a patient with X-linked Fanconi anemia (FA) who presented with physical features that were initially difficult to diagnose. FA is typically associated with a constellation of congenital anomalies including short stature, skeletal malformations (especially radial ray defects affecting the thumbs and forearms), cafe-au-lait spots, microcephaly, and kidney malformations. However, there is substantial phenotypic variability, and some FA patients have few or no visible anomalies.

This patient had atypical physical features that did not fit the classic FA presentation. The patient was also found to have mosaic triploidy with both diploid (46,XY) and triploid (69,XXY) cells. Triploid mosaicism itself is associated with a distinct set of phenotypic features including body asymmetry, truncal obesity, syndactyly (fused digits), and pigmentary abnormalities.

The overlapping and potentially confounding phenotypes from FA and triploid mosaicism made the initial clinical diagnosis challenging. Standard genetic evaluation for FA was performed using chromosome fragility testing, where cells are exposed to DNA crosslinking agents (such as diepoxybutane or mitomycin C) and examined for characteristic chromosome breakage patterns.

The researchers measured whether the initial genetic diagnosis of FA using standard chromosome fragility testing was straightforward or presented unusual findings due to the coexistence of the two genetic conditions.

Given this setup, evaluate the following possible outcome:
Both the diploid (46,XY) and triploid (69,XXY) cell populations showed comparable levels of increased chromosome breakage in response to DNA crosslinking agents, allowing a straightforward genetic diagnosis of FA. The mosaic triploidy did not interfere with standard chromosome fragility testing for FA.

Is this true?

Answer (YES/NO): NO